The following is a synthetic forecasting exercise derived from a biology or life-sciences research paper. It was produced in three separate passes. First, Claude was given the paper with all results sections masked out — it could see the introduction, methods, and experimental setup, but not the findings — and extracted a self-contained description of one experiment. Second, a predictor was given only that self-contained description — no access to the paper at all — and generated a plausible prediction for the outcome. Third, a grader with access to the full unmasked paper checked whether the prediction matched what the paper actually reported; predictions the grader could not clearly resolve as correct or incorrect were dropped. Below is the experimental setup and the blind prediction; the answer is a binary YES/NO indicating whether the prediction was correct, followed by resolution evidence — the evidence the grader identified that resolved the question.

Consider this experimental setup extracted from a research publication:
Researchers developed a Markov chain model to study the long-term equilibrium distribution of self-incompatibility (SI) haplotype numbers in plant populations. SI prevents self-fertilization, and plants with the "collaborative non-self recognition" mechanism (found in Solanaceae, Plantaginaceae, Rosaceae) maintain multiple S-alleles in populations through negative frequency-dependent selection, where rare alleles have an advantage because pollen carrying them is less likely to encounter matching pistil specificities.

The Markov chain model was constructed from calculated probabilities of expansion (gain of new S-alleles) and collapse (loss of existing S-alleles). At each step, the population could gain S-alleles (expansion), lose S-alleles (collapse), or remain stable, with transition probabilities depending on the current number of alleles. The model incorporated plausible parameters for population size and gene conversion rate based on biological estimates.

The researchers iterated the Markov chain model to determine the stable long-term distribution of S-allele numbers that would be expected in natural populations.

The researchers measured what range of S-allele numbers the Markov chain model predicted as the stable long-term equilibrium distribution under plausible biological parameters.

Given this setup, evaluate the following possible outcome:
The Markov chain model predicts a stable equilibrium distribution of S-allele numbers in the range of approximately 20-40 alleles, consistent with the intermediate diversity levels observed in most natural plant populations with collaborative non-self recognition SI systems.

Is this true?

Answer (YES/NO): YES